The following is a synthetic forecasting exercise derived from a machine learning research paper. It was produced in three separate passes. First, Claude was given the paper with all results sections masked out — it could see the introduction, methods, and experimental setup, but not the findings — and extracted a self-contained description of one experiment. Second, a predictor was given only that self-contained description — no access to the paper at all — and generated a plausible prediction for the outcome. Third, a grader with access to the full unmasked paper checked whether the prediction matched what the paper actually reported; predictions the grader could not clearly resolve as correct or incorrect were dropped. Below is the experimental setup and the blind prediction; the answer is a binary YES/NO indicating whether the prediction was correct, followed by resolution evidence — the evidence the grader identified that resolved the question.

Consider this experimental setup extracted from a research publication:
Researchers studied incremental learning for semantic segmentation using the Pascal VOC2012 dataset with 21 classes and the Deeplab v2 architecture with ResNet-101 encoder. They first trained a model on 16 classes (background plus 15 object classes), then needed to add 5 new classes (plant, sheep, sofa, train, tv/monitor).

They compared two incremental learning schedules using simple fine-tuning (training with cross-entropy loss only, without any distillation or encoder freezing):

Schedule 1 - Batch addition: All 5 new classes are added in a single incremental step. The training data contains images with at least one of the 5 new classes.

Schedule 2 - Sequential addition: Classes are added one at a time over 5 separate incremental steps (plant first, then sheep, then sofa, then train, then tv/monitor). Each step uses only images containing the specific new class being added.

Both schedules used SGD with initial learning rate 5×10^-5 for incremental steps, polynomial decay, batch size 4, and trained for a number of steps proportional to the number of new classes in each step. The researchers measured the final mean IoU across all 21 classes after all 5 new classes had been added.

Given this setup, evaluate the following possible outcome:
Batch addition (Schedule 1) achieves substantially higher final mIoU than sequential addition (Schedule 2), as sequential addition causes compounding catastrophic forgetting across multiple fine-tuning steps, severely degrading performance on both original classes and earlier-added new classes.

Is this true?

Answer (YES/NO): YES